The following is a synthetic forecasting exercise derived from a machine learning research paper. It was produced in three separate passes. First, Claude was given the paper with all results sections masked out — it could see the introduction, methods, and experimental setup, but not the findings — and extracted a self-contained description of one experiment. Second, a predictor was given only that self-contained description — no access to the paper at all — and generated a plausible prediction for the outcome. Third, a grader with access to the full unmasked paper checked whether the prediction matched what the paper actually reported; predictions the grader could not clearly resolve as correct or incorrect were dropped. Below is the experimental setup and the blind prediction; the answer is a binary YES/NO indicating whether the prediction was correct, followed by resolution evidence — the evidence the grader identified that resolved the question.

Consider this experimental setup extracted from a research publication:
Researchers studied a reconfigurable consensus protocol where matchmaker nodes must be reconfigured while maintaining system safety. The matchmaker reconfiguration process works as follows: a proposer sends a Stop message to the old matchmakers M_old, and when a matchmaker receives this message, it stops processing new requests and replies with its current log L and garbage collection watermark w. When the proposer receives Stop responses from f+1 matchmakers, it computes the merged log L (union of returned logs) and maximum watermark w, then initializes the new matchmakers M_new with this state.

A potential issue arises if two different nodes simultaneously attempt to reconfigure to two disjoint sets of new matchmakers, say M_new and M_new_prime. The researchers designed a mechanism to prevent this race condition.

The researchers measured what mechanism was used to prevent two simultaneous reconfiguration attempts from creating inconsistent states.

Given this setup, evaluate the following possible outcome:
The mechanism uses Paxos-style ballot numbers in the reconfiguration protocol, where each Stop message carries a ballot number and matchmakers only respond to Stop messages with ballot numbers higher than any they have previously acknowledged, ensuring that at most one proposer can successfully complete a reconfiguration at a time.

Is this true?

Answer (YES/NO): NO